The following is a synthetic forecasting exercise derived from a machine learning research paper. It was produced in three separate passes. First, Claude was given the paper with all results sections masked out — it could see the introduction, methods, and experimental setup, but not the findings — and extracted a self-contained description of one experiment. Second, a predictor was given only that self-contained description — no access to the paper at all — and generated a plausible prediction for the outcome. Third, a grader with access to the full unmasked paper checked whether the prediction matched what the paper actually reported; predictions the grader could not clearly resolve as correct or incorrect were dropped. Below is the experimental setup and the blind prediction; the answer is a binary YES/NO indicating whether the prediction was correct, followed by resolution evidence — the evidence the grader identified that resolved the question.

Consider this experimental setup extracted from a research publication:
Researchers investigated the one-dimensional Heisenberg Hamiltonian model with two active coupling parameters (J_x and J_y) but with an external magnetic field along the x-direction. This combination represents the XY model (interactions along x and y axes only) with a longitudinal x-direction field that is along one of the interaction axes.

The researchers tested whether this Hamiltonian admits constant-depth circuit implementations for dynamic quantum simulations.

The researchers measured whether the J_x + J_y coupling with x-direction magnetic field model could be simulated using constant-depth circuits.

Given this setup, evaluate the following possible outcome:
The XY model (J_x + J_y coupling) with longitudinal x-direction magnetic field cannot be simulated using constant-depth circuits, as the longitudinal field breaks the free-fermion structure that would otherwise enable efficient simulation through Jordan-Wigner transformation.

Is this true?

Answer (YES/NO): YES